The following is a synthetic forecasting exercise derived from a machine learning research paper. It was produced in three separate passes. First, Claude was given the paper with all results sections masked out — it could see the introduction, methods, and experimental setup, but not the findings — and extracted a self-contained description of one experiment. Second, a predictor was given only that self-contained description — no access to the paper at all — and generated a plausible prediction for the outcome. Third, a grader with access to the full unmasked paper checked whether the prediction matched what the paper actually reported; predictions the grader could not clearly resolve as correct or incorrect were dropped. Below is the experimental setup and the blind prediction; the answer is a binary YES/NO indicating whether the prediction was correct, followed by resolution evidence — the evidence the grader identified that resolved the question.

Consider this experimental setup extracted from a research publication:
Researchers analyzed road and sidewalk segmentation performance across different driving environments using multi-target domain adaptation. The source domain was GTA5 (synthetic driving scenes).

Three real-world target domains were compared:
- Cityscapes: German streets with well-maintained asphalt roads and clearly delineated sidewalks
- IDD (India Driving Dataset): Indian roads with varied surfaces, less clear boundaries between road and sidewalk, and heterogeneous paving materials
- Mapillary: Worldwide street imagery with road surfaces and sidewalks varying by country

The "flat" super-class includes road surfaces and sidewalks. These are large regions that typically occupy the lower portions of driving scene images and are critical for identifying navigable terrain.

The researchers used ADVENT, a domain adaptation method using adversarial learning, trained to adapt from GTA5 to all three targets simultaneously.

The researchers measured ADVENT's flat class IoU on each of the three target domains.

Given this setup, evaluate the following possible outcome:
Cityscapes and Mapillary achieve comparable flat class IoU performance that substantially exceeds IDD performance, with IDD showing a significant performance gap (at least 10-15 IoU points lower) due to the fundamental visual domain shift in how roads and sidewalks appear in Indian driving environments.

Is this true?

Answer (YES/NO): NO